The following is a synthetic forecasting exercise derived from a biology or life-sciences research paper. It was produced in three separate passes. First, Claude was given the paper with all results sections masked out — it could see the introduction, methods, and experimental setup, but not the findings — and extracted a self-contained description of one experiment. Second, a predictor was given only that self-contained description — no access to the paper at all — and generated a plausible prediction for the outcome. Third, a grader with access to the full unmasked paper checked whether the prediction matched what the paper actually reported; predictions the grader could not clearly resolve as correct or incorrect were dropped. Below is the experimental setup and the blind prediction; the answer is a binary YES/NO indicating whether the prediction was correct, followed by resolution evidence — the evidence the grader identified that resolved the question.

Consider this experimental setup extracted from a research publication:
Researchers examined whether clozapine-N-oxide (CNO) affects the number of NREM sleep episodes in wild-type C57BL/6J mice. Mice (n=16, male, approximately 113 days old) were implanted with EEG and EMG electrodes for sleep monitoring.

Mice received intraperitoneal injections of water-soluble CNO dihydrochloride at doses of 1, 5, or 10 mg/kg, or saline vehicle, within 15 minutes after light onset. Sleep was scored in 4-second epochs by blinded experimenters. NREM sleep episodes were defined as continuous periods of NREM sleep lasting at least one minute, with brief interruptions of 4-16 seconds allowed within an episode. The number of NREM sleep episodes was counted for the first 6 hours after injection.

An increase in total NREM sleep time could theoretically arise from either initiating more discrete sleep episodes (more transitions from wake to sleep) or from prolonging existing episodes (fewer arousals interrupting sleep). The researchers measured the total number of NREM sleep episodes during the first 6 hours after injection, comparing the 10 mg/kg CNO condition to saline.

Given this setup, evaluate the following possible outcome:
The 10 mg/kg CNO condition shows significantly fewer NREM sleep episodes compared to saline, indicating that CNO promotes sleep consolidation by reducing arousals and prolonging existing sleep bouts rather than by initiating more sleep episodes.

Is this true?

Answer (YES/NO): YES